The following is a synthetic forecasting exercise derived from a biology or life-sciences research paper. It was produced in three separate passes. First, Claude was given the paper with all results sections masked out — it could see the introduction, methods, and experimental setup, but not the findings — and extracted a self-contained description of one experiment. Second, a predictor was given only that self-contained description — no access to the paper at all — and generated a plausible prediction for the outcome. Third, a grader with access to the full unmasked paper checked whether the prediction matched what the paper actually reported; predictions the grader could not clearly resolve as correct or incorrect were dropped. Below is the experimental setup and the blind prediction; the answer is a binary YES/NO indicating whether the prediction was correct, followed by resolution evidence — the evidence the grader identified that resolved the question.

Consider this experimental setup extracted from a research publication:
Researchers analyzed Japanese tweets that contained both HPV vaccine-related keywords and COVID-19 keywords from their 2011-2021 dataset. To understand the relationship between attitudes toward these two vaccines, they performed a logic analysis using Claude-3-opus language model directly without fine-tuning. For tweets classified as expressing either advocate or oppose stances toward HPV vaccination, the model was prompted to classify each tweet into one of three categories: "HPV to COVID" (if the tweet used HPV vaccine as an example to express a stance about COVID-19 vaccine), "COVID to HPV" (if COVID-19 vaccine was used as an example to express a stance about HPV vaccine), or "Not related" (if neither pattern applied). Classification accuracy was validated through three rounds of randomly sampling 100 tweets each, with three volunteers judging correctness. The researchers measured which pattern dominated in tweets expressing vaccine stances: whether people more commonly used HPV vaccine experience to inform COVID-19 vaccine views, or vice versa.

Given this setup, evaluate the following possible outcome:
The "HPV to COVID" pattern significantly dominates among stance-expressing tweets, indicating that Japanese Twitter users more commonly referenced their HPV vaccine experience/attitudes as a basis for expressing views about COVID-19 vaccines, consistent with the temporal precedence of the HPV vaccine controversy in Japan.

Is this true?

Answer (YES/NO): YES